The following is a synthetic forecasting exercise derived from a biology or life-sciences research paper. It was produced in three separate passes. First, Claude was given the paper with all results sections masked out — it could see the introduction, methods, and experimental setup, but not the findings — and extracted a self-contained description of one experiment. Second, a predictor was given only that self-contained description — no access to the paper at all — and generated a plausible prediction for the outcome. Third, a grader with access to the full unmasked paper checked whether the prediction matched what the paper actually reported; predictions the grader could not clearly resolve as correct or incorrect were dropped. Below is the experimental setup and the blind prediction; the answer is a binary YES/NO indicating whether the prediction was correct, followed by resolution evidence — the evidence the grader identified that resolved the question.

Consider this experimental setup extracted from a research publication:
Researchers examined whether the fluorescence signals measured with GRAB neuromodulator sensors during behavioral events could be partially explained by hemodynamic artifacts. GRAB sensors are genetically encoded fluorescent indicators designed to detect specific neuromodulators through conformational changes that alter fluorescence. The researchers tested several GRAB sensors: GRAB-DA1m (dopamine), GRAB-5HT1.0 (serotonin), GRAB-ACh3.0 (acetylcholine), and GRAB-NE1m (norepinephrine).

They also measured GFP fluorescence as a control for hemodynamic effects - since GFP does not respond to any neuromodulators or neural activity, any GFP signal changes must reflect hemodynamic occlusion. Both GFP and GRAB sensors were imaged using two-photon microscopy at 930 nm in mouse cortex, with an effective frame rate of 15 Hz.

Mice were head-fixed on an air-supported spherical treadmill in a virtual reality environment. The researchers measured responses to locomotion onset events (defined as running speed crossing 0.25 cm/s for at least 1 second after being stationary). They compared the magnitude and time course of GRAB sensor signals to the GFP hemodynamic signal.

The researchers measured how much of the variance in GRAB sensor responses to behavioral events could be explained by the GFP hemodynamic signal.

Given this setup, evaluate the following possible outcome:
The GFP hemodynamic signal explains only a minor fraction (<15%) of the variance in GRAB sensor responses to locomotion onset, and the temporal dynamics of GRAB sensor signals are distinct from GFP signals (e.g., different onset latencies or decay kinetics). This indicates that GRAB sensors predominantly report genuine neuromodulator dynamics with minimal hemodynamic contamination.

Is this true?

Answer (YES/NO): NO